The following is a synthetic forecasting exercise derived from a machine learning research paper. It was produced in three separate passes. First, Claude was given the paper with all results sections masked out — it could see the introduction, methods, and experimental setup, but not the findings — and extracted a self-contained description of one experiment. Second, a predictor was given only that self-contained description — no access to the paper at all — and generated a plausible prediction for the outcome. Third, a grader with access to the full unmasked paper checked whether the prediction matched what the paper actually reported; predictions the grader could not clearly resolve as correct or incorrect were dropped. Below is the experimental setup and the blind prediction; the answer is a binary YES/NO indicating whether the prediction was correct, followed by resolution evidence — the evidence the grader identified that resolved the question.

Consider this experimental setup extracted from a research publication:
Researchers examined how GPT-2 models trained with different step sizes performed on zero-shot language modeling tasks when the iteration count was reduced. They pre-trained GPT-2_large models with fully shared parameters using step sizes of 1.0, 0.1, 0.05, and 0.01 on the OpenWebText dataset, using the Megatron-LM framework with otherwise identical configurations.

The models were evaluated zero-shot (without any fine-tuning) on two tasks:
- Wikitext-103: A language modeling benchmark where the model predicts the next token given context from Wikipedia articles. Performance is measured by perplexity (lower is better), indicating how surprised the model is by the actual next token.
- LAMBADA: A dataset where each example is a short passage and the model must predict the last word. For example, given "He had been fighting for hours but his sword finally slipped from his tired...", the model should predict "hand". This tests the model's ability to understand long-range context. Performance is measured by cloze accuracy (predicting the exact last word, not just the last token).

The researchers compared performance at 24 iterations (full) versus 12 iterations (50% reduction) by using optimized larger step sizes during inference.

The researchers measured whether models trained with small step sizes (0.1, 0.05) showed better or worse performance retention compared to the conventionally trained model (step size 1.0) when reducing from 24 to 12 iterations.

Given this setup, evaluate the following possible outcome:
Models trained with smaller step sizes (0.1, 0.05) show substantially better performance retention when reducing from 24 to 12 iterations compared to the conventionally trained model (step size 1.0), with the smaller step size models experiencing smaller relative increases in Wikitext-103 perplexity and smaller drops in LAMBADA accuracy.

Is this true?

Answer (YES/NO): YES